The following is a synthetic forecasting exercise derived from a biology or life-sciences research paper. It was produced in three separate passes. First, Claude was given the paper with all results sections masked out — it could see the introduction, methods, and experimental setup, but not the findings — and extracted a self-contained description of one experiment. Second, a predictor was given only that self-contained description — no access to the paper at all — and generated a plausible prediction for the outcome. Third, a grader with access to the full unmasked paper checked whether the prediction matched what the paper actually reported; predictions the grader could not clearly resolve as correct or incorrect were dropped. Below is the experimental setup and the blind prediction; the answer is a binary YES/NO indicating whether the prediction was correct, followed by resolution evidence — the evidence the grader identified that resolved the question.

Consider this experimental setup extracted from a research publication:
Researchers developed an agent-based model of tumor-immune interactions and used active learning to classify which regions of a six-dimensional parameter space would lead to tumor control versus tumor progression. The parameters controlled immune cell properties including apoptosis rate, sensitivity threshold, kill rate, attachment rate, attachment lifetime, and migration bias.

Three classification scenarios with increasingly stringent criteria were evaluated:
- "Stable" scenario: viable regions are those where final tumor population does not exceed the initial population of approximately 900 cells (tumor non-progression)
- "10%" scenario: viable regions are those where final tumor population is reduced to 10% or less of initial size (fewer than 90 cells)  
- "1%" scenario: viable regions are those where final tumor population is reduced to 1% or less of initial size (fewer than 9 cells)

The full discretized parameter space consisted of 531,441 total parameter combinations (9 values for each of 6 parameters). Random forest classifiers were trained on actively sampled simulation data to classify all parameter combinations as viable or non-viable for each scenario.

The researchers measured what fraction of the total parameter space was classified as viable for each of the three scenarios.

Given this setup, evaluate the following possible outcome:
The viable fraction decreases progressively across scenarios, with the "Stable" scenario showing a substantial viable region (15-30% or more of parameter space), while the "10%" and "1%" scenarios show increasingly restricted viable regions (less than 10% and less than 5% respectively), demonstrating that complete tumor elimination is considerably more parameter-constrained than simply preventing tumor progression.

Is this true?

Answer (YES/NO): YES